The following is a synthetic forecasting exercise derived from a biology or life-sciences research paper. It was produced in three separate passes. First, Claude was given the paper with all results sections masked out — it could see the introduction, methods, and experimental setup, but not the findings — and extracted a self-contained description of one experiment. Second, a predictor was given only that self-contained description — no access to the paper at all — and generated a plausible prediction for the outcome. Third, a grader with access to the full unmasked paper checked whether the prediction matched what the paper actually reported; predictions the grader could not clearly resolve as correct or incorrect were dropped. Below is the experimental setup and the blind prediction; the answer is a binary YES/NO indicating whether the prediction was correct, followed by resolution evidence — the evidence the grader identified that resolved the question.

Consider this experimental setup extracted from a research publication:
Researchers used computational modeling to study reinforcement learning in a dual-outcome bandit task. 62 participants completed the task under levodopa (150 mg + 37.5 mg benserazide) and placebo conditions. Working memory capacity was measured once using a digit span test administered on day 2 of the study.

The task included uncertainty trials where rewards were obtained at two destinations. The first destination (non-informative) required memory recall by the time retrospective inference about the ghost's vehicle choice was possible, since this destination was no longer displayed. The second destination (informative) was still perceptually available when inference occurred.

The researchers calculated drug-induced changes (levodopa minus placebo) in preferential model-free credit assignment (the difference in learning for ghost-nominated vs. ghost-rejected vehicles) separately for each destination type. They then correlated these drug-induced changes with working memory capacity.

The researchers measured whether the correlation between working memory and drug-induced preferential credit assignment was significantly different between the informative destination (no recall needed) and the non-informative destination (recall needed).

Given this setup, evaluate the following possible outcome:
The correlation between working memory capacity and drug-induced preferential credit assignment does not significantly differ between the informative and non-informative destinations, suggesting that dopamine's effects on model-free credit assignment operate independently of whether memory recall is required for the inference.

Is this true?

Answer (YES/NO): NO